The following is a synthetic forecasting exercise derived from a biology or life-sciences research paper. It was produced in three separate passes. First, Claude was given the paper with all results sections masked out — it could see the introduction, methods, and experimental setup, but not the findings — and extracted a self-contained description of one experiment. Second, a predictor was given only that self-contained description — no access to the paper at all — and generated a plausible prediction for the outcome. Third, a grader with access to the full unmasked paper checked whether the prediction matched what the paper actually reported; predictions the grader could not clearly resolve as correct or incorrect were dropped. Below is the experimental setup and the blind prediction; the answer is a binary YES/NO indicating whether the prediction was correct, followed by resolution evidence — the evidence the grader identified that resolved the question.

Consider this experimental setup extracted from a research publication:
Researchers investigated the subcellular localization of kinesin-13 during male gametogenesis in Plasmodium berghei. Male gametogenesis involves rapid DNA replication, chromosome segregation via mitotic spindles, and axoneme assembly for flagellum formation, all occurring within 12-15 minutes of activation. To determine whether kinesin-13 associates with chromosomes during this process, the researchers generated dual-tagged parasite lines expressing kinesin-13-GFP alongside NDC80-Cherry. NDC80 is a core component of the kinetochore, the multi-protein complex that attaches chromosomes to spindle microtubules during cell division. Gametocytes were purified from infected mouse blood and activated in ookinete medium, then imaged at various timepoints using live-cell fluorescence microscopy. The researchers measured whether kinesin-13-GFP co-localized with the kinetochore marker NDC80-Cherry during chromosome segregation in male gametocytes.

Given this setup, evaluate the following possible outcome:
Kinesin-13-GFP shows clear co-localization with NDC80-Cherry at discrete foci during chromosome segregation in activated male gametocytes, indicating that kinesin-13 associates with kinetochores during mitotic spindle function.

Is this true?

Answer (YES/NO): NO